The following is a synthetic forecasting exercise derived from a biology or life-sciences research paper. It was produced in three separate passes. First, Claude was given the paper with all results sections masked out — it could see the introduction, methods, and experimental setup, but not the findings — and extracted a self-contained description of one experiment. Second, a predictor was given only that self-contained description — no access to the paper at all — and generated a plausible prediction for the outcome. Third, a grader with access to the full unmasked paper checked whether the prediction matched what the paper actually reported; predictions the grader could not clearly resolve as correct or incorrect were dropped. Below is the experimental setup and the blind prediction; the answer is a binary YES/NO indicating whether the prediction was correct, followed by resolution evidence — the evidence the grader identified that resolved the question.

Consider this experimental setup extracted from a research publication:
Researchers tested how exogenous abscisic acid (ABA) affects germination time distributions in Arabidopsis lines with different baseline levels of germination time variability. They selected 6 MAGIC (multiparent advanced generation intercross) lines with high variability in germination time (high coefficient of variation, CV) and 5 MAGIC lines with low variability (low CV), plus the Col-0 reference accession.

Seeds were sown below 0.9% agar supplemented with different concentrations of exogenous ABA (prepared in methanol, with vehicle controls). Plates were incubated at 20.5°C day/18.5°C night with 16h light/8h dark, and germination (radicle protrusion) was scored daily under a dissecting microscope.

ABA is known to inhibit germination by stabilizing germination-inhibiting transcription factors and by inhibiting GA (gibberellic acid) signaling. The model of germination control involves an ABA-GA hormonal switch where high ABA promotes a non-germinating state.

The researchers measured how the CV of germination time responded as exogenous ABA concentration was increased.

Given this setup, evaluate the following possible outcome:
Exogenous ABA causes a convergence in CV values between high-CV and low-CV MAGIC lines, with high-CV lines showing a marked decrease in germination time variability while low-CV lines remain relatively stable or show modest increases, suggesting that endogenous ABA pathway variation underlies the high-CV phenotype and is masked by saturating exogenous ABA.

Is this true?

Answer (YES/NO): NO